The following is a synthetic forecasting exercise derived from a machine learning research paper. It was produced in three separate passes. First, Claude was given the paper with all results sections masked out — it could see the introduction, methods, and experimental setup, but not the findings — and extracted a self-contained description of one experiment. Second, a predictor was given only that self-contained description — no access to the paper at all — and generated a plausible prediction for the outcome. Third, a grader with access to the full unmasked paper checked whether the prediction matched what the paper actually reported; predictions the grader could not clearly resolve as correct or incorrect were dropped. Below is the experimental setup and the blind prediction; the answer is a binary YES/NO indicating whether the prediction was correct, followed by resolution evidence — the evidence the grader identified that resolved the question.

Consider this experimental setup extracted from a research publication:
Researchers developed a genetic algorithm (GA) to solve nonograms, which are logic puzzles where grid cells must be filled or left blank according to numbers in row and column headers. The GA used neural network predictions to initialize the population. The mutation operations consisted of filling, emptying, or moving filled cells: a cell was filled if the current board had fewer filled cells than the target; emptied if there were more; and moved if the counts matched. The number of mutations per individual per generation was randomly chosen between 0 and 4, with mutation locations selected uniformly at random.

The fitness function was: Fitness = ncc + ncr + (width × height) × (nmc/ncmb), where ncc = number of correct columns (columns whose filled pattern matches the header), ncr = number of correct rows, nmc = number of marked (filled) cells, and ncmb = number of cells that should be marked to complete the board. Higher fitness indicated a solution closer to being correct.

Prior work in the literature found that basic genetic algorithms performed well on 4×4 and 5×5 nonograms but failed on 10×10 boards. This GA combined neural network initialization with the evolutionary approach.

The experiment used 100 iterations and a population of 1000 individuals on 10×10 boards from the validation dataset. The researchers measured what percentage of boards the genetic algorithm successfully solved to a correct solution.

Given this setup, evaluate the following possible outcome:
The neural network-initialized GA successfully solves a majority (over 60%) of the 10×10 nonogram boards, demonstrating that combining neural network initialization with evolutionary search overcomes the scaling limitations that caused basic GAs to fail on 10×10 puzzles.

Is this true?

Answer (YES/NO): NO